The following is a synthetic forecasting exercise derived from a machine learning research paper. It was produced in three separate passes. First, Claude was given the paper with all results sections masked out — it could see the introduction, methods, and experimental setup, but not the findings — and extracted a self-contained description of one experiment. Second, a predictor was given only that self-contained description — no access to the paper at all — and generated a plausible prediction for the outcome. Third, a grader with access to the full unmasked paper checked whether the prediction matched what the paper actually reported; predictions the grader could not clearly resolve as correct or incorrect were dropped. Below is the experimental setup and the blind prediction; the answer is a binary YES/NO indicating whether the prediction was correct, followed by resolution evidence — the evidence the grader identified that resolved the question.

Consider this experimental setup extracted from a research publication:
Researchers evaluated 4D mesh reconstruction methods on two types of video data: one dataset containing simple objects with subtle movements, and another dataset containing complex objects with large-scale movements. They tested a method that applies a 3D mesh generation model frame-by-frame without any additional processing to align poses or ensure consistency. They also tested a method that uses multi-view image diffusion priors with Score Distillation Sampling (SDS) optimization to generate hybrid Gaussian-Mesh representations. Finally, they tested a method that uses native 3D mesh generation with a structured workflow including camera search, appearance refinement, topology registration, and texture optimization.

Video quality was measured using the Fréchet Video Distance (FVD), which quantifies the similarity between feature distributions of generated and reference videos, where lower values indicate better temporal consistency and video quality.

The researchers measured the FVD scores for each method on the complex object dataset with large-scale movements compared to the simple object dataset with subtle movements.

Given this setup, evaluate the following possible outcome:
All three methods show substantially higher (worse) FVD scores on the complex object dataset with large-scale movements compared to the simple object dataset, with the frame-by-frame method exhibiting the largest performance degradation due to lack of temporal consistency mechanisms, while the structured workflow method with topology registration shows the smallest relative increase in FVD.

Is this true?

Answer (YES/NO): NO